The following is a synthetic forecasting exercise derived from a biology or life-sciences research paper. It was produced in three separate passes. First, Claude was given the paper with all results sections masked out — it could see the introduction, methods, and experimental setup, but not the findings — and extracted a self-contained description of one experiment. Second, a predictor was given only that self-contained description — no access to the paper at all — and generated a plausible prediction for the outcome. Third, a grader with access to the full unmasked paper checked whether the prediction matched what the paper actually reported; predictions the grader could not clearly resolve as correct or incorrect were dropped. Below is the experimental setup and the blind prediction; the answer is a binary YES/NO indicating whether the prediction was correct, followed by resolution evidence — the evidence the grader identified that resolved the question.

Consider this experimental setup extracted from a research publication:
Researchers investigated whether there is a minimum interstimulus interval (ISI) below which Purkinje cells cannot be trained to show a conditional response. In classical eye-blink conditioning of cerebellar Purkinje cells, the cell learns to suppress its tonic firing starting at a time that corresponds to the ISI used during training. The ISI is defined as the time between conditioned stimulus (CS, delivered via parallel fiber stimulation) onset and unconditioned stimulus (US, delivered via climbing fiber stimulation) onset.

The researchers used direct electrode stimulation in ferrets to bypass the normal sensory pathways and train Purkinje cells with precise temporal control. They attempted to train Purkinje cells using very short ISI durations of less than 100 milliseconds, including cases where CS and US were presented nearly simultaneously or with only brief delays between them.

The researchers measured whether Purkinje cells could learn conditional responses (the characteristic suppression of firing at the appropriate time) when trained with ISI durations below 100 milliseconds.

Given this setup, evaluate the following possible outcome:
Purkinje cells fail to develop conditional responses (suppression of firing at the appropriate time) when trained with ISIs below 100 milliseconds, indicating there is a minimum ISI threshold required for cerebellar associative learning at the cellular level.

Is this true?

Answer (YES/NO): YES